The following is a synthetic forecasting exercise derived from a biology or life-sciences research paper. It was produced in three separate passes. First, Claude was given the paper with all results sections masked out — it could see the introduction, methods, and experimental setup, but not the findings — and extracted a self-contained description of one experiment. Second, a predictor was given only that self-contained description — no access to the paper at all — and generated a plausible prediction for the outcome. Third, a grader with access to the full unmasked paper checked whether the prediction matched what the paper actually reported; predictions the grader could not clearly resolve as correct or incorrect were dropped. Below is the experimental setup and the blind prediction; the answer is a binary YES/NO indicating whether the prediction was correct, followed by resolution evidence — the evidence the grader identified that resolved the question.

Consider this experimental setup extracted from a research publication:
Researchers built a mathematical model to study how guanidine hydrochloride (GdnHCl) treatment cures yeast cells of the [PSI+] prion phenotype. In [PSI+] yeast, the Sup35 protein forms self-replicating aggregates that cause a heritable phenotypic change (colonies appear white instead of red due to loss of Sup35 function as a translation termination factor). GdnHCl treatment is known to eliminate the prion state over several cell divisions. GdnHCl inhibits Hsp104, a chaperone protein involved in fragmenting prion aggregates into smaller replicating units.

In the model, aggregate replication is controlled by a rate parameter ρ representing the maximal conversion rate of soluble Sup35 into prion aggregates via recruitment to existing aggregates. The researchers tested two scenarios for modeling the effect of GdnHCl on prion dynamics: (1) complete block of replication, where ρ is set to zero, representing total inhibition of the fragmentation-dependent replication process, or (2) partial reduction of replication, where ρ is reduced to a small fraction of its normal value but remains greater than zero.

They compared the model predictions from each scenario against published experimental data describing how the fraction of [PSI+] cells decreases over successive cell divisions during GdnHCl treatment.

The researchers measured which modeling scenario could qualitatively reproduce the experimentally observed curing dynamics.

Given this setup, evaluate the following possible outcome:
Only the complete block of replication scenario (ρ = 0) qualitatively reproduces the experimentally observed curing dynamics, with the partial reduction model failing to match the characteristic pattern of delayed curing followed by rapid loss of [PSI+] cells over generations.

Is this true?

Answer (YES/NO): NO